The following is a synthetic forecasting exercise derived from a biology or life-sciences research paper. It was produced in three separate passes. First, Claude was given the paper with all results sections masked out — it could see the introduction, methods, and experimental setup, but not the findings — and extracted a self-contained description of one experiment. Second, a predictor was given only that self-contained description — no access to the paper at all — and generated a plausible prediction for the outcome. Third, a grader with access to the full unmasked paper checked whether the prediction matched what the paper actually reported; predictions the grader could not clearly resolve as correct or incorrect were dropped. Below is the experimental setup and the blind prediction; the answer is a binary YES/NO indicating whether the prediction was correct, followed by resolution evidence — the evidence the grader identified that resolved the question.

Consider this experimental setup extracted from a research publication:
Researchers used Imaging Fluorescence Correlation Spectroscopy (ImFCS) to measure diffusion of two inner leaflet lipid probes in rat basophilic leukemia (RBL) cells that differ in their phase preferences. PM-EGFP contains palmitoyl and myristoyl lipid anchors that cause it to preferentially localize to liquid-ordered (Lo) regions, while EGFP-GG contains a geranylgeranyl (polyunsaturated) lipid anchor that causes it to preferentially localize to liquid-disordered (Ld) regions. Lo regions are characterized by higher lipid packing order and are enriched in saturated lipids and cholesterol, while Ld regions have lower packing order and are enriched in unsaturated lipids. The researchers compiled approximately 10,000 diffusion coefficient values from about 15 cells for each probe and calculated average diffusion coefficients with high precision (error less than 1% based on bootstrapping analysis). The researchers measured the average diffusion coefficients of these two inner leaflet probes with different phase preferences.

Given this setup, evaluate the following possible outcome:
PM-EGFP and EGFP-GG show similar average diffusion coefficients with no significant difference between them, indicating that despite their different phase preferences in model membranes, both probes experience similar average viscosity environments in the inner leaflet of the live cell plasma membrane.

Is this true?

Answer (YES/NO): NO